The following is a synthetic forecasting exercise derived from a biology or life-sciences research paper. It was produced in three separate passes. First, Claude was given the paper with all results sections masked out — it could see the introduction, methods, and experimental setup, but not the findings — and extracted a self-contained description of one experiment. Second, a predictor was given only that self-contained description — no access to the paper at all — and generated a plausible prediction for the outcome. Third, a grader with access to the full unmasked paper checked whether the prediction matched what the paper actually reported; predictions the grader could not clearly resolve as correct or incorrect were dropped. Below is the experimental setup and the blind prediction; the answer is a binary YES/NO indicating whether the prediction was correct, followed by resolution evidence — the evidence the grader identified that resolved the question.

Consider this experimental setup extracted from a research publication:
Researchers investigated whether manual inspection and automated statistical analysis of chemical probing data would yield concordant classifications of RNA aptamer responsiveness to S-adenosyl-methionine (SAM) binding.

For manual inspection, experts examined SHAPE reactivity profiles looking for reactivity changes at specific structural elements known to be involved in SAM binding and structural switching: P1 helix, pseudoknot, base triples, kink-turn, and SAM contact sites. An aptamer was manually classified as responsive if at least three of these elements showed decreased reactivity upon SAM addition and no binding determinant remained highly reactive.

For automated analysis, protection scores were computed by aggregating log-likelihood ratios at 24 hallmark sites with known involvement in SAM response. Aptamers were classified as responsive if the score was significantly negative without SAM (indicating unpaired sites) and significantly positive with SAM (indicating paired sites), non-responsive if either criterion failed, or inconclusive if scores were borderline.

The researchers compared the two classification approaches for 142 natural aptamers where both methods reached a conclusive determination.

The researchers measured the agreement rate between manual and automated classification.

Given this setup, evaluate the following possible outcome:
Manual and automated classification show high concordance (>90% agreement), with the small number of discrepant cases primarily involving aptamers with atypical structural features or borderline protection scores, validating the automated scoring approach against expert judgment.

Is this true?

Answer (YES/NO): NO